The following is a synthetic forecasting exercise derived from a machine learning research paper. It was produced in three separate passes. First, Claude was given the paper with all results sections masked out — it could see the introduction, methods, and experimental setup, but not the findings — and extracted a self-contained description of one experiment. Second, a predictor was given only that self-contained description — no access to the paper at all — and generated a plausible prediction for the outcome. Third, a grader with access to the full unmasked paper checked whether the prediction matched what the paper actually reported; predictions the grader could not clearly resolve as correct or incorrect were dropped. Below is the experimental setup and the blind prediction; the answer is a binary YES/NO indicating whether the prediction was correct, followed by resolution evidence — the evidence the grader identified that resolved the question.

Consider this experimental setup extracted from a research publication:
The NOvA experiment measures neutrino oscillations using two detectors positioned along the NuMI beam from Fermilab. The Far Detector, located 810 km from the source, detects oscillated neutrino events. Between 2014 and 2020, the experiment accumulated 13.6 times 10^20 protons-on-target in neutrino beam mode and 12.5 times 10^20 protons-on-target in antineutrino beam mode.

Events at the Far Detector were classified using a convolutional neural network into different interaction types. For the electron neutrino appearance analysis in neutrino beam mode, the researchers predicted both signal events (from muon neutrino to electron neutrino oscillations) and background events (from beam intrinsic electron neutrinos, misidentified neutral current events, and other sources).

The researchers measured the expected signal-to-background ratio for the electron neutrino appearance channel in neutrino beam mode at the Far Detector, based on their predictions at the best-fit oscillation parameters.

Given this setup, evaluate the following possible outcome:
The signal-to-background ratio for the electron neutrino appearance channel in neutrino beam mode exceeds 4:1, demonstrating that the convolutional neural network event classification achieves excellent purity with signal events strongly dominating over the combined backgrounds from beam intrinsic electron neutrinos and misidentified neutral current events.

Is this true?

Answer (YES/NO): NO